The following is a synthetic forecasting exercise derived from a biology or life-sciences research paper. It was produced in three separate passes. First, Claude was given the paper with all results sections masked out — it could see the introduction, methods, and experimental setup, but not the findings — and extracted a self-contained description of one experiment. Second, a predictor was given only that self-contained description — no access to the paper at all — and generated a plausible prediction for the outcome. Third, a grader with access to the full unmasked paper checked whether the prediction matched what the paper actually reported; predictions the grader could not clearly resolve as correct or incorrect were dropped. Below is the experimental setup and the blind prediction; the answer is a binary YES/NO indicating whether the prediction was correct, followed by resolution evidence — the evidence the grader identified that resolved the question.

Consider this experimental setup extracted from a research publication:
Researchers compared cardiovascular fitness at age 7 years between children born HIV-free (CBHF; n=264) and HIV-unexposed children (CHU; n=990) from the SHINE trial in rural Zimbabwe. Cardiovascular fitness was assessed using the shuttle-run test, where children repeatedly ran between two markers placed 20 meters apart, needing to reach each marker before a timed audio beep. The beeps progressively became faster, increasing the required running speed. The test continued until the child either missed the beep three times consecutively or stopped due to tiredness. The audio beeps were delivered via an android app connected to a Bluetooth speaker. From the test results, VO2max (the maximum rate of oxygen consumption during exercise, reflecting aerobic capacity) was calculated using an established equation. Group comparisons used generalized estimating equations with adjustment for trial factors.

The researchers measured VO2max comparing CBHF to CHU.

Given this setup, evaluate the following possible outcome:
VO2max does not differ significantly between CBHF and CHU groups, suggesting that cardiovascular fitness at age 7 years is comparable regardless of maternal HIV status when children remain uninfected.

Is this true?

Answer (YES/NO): NO